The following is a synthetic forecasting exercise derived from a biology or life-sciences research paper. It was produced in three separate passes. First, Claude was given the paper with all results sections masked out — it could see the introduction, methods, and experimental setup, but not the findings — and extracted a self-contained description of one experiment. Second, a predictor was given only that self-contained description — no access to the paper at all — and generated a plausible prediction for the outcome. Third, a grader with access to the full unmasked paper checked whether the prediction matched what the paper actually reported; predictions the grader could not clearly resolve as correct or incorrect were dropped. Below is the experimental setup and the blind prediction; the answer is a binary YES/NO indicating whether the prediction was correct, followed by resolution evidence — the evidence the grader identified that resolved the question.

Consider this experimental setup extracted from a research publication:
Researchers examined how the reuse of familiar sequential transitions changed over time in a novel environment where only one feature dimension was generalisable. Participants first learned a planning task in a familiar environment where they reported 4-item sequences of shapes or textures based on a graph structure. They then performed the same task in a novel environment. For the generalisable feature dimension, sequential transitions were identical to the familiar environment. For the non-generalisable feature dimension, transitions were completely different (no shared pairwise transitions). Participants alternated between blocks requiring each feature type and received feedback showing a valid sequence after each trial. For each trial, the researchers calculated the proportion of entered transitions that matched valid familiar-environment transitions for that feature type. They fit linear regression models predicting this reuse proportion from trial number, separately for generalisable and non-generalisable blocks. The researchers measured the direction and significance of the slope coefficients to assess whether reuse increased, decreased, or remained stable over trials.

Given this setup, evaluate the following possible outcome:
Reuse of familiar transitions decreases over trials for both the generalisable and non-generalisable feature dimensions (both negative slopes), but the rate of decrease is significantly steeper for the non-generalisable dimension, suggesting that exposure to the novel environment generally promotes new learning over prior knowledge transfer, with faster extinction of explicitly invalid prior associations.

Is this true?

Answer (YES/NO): NO